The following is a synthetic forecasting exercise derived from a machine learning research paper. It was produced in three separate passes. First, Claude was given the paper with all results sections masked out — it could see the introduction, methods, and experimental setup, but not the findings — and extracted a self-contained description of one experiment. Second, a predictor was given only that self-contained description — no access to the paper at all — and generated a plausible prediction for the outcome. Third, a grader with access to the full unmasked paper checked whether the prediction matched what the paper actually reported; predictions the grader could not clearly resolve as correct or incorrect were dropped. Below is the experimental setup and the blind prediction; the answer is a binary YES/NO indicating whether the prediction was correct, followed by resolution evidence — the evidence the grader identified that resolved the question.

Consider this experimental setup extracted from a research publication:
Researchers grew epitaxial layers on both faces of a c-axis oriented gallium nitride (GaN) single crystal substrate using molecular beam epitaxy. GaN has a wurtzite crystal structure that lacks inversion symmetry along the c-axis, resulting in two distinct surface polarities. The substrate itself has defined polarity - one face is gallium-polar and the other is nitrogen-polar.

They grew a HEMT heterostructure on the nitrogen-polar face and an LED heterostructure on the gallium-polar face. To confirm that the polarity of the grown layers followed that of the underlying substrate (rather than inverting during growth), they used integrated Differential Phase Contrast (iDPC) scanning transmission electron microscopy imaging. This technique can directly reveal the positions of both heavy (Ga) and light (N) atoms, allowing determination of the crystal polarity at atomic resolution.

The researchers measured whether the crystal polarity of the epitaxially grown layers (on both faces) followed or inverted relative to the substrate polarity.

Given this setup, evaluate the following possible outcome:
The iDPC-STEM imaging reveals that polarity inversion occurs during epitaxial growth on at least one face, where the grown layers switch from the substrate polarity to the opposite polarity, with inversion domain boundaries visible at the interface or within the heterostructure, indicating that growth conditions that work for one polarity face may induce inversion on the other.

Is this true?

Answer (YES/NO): NO